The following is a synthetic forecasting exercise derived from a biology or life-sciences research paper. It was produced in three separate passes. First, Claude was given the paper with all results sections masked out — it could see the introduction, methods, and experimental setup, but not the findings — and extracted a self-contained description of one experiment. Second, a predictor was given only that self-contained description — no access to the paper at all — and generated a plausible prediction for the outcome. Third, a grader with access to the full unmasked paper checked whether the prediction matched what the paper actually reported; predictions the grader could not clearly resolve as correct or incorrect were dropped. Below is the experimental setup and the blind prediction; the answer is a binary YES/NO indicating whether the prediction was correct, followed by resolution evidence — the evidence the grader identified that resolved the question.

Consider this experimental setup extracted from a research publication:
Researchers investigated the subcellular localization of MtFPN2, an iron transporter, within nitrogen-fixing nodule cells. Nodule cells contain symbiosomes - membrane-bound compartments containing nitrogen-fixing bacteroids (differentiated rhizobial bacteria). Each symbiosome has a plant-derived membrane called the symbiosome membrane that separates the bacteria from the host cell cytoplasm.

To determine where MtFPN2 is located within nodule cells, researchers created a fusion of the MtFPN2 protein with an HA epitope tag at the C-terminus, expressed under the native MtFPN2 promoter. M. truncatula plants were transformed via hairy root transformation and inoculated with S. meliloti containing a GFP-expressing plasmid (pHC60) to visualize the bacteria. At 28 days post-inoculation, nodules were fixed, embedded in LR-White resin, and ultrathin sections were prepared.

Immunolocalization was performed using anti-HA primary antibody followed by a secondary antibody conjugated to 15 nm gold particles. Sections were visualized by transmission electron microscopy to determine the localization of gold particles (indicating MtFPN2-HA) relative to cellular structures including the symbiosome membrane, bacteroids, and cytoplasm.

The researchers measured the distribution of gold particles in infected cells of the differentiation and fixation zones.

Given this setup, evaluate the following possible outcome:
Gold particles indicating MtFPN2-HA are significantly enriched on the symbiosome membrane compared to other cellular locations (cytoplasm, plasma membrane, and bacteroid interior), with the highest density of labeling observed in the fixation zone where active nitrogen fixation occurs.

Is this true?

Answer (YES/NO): NO